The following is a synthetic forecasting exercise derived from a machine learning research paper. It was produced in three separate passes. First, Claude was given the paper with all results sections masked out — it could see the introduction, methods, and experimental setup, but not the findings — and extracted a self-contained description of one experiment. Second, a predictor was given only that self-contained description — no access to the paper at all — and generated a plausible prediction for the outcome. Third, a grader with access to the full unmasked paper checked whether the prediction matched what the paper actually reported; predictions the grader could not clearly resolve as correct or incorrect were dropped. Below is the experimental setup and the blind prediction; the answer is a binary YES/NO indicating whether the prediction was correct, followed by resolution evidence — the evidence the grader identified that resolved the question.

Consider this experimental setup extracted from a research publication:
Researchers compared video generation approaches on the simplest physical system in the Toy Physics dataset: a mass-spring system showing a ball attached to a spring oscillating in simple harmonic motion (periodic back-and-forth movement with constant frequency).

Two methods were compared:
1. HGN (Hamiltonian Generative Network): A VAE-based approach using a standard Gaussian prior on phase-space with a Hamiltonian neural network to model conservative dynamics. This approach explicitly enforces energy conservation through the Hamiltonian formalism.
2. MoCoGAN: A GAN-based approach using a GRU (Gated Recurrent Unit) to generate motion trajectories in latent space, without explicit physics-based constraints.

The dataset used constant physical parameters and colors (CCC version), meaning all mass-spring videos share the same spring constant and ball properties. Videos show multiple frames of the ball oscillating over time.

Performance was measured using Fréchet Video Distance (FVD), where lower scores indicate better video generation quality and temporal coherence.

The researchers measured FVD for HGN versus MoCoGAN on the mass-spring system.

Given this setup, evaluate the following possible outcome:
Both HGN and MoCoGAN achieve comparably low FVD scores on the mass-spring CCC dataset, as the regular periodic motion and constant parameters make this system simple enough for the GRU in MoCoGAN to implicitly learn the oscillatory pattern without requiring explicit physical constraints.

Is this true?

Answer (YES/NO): NO